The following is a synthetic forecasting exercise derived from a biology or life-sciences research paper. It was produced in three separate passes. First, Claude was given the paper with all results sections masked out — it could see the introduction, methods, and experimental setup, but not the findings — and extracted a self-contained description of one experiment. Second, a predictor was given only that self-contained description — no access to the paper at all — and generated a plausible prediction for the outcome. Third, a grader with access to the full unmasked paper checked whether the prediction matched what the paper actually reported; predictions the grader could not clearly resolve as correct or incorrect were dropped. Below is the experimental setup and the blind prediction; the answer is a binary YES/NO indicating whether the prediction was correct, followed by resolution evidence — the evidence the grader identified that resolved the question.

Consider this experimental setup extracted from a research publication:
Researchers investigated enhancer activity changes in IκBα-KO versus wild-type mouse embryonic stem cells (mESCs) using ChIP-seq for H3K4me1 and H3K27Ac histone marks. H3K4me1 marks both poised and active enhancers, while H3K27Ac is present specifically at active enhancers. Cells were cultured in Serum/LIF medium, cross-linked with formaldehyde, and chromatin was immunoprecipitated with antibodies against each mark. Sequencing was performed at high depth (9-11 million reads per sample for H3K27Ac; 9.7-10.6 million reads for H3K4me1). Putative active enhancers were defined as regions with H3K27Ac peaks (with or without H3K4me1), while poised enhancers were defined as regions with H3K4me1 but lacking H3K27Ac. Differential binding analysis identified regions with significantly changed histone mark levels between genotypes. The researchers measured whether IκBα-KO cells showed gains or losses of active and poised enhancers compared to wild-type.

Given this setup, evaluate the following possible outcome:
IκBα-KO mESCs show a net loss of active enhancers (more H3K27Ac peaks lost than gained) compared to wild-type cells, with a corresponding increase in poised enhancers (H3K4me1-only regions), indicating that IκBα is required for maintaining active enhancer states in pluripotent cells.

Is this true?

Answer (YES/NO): NO